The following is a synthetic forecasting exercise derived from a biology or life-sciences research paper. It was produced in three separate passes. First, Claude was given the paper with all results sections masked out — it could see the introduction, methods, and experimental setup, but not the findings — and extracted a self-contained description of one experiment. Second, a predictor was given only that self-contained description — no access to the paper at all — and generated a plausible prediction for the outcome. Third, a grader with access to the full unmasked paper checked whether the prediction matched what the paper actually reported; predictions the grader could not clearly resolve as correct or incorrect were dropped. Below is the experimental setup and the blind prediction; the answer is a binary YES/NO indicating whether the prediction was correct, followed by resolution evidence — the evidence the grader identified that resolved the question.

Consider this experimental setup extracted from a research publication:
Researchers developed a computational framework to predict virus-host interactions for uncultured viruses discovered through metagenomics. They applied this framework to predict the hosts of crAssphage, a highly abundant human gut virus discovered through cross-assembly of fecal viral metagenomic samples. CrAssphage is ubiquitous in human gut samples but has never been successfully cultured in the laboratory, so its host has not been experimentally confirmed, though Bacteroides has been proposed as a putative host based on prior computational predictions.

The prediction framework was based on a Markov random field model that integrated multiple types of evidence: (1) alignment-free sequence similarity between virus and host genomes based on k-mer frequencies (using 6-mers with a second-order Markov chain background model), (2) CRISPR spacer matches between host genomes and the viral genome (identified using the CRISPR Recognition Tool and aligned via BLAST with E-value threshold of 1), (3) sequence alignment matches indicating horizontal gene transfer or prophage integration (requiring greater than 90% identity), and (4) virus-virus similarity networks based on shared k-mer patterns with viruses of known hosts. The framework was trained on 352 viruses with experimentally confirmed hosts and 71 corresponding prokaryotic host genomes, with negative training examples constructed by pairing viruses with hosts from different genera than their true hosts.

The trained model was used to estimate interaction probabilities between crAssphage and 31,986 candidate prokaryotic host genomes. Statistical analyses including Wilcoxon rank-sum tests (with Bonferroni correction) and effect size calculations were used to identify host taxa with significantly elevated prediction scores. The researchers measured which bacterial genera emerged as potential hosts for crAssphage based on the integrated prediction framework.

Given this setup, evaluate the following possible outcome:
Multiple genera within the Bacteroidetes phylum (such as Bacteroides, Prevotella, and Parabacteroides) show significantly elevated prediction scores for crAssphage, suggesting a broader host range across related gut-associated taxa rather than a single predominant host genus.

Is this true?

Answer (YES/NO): NO